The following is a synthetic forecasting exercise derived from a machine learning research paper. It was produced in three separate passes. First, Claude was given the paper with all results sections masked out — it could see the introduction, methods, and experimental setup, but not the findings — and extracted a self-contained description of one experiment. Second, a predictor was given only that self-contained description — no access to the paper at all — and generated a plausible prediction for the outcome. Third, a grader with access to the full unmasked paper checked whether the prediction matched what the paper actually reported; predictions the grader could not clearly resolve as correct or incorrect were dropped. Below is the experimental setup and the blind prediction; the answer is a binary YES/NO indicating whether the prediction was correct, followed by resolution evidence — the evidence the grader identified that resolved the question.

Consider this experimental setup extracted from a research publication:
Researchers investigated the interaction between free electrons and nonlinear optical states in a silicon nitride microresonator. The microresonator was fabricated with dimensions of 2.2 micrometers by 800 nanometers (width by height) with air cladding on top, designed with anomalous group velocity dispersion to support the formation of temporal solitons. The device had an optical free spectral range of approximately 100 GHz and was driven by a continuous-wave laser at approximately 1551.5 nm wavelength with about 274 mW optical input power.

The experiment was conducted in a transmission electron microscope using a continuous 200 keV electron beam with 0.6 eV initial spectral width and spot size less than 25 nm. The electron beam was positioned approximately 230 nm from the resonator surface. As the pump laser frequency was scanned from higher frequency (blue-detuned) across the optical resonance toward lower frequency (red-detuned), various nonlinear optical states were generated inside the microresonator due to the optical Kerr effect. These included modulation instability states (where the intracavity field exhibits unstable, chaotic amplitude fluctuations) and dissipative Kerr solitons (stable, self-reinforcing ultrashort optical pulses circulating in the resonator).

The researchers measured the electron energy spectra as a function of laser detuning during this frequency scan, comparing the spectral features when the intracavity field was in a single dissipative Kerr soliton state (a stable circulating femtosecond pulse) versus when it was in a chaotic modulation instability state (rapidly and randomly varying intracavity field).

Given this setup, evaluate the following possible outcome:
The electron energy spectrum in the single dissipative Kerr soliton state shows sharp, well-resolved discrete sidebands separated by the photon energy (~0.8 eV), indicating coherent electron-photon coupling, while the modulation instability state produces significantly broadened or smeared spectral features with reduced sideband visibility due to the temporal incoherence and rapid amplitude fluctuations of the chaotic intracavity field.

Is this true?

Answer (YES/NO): NO